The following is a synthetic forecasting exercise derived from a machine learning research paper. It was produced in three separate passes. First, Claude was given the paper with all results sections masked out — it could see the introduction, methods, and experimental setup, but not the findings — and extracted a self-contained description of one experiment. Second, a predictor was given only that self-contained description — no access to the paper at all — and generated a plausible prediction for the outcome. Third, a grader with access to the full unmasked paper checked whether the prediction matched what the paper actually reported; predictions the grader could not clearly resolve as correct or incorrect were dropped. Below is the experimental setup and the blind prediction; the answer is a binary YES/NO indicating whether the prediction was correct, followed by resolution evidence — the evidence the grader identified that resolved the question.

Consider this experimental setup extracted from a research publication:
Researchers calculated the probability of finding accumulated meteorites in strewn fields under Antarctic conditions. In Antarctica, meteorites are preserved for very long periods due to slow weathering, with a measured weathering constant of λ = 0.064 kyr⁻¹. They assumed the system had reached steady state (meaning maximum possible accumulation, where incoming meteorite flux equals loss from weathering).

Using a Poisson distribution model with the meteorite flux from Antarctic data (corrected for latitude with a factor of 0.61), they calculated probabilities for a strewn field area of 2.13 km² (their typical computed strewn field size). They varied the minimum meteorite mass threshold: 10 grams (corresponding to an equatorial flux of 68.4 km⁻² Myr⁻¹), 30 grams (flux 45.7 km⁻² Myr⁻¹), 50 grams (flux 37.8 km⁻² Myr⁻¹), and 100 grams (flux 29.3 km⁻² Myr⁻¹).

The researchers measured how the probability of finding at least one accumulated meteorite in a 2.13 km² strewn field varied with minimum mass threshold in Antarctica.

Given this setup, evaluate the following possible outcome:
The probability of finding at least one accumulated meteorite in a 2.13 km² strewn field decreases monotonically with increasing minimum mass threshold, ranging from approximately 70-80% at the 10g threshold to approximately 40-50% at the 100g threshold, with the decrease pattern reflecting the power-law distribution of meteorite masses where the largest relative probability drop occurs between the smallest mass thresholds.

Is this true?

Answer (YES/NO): YES